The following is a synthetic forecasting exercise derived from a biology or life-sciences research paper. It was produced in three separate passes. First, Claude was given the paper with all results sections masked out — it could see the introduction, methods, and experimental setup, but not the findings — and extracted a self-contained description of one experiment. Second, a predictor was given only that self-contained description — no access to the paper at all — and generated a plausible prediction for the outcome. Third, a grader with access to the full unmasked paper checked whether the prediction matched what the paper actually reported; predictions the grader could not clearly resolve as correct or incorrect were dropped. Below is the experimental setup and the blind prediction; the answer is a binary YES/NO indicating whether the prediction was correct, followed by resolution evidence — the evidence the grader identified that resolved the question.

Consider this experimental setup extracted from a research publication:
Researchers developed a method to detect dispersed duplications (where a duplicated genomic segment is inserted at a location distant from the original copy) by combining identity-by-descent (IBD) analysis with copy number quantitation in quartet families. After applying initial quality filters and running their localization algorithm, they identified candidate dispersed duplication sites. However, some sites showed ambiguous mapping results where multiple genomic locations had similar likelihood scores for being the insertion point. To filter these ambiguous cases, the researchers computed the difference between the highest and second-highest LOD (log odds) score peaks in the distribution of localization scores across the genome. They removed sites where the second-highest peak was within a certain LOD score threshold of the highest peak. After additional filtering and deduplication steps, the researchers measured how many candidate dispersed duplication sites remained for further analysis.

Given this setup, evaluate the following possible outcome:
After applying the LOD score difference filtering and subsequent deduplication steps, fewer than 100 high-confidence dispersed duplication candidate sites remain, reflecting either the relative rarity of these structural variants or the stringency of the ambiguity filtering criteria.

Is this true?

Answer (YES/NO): YES